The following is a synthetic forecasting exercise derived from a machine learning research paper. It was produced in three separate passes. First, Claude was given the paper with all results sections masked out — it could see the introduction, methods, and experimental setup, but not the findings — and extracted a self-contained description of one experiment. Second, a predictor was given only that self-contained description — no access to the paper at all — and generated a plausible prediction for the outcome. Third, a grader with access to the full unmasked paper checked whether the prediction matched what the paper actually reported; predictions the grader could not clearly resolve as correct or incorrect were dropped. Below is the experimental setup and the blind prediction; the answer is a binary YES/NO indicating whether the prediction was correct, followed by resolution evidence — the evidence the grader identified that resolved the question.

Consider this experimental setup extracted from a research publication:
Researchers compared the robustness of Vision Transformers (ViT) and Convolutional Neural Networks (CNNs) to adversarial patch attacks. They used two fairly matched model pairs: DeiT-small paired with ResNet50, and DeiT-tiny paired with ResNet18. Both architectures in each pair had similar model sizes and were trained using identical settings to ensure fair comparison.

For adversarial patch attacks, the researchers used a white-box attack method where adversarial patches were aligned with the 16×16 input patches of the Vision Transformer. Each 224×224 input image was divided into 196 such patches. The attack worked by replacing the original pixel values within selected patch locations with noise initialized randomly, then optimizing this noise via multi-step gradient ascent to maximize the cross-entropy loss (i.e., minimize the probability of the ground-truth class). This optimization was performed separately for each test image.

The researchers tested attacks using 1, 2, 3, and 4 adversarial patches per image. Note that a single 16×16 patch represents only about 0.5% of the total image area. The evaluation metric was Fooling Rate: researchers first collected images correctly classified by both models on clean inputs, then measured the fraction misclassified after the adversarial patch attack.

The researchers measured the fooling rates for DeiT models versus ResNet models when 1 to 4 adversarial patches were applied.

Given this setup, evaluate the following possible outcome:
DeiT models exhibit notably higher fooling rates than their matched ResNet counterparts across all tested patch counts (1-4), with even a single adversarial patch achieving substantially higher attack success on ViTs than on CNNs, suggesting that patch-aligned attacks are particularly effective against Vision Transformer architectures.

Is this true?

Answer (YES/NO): YES